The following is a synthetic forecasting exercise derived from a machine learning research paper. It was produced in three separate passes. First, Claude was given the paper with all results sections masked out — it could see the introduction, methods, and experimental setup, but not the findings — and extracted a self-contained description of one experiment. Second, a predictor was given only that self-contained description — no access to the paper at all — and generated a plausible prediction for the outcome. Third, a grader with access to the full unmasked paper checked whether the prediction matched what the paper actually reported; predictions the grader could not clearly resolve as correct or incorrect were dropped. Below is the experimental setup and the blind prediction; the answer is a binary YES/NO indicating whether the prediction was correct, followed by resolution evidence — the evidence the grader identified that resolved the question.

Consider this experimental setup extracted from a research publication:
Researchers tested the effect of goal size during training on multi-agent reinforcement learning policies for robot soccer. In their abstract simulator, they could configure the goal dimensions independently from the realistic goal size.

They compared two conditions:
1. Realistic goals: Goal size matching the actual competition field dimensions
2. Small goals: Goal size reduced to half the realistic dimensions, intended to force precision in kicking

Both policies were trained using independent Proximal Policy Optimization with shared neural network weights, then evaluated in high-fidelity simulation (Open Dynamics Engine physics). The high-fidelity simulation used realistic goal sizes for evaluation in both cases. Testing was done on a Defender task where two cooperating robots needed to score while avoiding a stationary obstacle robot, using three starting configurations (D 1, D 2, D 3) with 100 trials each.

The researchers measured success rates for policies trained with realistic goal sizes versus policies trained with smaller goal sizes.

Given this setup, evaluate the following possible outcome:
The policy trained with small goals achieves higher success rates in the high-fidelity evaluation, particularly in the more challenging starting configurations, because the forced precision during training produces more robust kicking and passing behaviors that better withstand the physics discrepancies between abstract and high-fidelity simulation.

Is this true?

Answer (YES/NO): YES